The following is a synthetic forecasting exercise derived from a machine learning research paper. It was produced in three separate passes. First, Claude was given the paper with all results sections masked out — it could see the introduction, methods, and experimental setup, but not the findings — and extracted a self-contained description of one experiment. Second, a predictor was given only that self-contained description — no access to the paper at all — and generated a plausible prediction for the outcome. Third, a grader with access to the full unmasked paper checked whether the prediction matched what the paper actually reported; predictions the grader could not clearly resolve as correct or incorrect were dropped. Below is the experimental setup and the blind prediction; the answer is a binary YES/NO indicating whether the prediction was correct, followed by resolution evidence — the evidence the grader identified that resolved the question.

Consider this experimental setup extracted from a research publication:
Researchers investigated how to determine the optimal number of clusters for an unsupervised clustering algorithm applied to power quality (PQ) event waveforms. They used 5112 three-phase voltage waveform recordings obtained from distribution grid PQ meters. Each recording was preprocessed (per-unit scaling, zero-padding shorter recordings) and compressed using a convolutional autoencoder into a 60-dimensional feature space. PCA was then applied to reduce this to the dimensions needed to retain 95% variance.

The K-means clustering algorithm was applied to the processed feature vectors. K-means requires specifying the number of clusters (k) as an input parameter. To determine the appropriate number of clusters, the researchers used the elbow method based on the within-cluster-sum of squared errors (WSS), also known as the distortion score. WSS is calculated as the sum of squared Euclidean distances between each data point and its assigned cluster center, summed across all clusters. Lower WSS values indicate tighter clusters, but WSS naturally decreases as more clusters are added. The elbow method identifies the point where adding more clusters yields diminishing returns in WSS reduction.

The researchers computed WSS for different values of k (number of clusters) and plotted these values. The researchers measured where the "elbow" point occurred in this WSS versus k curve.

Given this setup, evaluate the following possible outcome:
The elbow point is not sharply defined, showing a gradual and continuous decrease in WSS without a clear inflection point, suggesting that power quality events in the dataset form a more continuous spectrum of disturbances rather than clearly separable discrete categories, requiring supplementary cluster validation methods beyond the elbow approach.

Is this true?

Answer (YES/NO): NO